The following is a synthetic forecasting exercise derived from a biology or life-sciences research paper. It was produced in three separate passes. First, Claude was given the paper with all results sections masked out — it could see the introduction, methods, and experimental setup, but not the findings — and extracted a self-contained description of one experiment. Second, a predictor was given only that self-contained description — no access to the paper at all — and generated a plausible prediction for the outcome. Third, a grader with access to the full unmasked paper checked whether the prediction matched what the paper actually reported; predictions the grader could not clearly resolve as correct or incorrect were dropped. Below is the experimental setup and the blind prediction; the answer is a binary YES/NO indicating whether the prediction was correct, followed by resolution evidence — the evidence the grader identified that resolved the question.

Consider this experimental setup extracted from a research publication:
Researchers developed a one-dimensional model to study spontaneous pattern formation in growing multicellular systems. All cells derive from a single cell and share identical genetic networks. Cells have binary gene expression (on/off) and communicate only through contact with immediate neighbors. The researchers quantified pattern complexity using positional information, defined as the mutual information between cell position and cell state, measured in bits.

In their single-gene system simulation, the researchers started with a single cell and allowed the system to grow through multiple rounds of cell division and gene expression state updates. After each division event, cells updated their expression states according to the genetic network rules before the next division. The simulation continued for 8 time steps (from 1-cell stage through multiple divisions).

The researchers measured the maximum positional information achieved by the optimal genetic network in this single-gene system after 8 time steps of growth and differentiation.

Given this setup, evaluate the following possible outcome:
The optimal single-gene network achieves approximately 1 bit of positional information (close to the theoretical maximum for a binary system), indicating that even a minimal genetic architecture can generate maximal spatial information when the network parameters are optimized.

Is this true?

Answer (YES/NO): YES